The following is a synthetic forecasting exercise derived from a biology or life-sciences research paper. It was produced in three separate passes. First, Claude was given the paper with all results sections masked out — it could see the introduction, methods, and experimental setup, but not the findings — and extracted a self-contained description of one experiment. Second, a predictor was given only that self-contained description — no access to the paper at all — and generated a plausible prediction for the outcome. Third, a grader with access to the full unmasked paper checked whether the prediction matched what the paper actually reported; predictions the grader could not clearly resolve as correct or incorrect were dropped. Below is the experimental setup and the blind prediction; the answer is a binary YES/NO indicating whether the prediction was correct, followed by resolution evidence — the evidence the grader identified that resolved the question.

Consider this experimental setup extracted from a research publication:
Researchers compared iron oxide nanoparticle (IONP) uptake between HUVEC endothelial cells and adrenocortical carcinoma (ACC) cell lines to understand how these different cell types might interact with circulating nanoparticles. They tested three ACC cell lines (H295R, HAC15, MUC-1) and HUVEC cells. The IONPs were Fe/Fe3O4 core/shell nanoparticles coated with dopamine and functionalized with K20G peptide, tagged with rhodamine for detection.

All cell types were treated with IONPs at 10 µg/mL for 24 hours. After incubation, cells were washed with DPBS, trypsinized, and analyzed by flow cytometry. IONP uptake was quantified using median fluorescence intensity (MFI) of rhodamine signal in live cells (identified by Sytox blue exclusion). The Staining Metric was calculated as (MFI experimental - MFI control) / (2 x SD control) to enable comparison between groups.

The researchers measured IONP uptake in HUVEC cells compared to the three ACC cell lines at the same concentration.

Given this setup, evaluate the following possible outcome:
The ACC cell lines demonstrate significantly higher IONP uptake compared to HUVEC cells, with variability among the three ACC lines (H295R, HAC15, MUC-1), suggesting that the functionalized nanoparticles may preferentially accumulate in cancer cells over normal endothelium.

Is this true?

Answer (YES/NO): NO